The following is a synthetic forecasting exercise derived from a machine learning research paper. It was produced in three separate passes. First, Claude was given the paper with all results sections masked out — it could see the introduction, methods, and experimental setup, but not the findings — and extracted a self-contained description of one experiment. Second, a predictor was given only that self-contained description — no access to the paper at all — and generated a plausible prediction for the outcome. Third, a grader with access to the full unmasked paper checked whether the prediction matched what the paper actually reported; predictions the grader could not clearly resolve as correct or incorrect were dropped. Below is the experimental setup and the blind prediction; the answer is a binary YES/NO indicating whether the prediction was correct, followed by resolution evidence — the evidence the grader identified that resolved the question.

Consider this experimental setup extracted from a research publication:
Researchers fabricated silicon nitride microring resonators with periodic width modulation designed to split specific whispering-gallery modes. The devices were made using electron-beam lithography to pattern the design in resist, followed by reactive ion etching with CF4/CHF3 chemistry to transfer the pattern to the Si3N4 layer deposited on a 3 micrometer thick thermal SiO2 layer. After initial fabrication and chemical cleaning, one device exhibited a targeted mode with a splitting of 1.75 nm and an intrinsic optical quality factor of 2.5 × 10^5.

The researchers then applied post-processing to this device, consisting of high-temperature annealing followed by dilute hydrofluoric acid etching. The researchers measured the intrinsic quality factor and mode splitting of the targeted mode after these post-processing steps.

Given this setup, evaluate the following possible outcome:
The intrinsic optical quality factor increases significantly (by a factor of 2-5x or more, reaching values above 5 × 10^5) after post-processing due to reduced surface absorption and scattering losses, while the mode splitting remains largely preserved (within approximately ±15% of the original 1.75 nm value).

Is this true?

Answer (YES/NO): YES